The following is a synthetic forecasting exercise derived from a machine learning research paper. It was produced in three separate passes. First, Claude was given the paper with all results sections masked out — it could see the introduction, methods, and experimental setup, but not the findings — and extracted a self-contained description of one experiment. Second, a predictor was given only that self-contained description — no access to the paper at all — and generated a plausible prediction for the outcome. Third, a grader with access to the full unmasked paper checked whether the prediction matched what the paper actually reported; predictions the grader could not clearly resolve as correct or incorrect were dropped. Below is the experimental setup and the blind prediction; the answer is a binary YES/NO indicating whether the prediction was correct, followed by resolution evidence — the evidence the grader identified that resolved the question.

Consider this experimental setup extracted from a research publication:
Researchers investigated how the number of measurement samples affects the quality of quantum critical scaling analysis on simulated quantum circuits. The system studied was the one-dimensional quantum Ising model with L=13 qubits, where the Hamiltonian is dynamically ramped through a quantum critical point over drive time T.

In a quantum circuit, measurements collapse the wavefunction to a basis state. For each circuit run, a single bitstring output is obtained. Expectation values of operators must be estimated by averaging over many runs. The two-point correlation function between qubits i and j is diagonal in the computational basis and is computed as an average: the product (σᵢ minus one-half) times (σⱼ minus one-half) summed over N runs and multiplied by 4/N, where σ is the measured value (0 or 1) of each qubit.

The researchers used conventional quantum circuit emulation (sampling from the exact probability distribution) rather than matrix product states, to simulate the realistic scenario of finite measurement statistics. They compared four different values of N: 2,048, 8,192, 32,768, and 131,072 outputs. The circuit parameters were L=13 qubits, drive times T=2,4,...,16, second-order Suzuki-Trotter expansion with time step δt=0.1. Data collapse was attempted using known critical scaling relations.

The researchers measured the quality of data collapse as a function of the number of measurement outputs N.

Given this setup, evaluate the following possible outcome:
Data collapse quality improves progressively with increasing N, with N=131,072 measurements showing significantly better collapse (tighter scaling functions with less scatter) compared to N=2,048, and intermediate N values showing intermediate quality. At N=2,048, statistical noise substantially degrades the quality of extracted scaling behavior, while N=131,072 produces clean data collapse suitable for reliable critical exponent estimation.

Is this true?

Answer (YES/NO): YES